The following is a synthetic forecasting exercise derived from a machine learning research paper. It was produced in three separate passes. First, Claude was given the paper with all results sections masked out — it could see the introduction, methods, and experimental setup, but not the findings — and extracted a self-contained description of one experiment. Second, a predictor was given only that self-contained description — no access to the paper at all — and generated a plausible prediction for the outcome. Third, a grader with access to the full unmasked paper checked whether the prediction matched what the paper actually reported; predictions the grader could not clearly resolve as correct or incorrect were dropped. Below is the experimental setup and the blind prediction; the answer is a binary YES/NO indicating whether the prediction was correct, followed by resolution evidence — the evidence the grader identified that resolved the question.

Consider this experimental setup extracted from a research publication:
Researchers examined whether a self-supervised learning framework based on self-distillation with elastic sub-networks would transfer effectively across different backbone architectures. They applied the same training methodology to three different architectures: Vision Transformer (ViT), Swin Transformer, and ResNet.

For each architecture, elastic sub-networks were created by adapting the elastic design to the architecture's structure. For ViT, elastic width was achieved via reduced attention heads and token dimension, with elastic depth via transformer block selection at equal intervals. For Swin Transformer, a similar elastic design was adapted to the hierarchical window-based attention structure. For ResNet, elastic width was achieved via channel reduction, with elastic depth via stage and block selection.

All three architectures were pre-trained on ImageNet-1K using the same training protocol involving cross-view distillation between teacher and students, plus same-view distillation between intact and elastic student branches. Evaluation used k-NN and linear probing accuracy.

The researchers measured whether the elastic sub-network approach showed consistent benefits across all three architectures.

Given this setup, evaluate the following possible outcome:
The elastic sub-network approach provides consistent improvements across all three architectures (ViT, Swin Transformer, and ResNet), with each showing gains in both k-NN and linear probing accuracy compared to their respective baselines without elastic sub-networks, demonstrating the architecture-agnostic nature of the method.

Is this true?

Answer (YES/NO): NO